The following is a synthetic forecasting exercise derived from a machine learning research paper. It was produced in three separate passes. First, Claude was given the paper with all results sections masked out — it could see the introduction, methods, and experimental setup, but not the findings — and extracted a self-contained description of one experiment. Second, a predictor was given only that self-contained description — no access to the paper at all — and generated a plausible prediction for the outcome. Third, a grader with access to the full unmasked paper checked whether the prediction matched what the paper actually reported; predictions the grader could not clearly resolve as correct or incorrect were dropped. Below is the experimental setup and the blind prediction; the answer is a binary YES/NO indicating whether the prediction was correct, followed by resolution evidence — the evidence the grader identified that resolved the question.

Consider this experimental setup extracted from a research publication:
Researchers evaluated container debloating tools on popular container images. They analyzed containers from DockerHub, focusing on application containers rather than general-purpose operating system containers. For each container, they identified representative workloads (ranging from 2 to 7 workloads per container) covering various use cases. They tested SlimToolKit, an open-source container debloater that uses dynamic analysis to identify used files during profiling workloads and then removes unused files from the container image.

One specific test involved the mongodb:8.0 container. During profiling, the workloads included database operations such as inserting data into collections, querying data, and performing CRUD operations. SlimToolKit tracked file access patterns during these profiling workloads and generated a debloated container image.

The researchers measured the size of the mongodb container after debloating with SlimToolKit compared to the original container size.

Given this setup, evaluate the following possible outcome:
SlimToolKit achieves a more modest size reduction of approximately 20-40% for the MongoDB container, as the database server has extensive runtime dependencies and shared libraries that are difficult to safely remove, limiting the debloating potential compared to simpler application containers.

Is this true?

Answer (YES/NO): NO